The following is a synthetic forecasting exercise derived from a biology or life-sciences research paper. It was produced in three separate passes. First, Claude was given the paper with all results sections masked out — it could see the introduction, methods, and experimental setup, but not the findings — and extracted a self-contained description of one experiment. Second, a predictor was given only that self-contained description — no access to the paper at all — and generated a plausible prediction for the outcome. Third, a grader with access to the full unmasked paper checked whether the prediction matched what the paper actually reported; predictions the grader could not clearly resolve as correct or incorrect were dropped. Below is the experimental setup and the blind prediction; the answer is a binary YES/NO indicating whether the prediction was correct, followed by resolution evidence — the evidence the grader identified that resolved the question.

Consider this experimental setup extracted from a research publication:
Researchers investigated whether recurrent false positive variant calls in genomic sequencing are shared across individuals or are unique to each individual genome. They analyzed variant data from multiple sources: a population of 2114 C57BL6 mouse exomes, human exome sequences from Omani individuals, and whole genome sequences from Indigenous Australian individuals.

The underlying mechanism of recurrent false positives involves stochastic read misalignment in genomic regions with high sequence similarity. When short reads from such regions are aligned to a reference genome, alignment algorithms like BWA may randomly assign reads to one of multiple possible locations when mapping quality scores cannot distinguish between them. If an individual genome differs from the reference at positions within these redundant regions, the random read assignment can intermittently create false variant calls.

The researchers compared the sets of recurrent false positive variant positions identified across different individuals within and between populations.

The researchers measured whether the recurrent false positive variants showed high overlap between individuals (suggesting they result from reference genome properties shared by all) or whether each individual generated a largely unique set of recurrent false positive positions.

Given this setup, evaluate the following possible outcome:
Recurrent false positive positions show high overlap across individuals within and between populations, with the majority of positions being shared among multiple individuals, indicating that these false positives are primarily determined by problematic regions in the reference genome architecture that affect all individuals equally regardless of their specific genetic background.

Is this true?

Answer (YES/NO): NO